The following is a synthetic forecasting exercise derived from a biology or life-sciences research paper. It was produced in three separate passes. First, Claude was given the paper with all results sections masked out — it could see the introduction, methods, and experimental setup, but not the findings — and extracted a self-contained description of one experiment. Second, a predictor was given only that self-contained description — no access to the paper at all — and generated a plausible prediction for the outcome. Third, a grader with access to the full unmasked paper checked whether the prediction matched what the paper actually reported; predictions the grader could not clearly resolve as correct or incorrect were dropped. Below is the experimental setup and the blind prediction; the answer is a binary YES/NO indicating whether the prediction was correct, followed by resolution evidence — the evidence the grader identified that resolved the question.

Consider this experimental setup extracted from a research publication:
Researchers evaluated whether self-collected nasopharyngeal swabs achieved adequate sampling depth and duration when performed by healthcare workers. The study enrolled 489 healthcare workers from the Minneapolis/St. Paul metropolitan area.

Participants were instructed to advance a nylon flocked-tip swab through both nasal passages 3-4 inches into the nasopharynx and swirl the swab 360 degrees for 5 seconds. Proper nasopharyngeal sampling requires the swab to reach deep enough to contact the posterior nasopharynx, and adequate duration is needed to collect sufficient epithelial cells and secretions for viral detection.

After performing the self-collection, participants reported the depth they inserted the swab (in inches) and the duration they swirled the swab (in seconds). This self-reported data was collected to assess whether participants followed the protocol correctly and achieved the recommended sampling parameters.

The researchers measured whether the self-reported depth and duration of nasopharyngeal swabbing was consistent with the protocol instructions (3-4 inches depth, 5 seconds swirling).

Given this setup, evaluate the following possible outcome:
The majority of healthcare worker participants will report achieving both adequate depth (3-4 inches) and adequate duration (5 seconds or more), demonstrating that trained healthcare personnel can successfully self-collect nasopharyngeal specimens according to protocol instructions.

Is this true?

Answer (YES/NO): YES